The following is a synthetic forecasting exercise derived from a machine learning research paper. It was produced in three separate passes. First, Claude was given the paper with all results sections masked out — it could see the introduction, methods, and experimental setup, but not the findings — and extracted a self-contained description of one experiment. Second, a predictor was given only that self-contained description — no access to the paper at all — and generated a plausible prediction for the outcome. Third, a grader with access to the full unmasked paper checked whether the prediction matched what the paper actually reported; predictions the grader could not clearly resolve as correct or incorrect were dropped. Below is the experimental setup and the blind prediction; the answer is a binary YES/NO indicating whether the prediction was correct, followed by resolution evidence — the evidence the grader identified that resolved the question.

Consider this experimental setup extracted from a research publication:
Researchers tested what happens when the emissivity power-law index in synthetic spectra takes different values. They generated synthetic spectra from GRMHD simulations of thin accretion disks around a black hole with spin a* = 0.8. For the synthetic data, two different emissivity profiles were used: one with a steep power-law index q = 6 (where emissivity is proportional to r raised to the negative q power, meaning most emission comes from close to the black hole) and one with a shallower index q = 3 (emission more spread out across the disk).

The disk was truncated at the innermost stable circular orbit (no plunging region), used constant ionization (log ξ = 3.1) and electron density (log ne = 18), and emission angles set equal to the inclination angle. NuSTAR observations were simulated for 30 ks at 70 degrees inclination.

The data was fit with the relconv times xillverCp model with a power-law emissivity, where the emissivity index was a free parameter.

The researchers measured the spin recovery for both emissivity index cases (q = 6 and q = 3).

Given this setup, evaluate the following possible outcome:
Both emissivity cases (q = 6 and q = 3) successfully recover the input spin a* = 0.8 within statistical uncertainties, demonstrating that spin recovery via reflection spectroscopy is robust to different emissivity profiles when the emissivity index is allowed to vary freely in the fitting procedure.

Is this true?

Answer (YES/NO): NO